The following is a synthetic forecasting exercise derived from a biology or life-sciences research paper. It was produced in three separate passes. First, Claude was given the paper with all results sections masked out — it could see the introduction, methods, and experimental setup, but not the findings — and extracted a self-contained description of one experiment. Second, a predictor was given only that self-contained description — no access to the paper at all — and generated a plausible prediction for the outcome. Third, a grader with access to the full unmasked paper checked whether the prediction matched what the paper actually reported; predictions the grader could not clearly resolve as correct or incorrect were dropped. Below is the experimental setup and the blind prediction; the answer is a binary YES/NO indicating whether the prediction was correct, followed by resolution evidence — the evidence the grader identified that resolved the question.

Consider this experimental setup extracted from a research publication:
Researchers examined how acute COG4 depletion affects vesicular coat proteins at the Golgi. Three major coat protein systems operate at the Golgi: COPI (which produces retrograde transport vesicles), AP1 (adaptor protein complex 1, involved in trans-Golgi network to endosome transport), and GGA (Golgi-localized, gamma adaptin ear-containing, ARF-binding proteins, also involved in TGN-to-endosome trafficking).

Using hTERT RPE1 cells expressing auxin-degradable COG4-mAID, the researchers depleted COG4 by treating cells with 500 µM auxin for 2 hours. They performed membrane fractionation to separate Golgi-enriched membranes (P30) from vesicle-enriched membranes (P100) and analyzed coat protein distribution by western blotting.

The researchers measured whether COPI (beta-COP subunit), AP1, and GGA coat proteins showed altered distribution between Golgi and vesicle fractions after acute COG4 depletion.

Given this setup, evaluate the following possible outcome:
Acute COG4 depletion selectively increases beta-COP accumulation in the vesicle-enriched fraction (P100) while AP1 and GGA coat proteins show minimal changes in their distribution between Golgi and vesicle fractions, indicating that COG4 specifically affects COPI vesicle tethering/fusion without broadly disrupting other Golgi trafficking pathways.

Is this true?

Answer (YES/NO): NO